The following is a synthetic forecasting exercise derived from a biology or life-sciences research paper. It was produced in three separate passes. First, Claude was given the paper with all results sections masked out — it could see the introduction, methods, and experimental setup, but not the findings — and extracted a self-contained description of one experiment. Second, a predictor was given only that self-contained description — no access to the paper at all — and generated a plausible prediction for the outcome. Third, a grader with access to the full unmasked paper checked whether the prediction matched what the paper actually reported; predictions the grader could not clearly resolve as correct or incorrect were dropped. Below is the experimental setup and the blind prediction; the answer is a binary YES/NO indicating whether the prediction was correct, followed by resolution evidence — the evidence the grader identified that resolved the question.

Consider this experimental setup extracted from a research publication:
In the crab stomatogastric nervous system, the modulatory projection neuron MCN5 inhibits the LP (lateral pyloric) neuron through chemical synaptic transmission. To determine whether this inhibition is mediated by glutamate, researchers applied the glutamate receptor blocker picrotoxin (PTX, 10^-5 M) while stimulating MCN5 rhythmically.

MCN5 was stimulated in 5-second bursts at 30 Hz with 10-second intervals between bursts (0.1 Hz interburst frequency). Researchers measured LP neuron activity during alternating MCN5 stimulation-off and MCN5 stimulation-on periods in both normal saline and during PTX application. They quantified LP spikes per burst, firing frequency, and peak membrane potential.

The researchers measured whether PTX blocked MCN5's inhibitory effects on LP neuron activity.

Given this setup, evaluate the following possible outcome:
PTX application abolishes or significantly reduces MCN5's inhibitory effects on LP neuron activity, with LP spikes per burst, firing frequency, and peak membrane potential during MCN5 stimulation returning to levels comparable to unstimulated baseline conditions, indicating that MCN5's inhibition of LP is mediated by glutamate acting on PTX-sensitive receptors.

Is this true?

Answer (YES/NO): NO